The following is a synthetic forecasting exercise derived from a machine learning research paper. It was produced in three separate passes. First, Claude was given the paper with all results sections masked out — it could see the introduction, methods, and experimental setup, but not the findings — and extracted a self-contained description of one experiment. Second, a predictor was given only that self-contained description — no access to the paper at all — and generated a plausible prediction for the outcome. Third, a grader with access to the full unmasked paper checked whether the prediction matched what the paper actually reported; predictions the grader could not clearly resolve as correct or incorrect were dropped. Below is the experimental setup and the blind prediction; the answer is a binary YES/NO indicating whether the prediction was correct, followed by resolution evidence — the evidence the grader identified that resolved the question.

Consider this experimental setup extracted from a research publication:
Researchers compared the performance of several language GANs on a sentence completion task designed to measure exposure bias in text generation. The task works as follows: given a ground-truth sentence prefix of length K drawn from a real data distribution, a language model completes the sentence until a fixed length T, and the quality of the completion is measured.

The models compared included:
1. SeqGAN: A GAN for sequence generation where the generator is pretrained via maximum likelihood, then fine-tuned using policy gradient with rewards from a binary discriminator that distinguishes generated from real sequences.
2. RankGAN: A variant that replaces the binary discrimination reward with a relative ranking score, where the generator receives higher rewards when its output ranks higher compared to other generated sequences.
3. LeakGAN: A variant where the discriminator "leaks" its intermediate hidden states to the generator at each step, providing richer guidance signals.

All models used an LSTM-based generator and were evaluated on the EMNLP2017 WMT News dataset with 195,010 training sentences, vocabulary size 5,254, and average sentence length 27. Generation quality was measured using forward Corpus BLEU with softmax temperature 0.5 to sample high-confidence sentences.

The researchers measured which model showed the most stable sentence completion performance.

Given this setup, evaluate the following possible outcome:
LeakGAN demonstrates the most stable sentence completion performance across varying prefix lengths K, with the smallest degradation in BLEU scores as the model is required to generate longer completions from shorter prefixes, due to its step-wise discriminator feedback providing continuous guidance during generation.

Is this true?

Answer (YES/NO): NO